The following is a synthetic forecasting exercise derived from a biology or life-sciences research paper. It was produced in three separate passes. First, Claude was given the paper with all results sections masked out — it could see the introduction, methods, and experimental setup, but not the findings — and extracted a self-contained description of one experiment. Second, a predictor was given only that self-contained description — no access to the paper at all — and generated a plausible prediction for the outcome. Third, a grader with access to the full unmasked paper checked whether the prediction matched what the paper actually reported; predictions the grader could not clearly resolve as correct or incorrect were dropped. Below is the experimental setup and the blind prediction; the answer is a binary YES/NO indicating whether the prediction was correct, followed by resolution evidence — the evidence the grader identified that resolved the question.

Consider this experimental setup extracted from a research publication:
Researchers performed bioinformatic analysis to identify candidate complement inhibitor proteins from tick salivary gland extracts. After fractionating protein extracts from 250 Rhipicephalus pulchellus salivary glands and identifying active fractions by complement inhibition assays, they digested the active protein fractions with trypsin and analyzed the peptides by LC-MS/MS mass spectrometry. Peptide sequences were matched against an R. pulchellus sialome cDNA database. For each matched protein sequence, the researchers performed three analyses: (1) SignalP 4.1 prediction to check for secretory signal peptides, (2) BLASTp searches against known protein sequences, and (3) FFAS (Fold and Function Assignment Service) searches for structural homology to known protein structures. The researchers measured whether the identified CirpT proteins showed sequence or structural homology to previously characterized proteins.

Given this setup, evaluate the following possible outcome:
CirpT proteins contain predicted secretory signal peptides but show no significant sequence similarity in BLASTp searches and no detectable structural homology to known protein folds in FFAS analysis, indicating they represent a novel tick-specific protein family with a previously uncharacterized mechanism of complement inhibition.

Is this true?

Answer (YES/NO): NO